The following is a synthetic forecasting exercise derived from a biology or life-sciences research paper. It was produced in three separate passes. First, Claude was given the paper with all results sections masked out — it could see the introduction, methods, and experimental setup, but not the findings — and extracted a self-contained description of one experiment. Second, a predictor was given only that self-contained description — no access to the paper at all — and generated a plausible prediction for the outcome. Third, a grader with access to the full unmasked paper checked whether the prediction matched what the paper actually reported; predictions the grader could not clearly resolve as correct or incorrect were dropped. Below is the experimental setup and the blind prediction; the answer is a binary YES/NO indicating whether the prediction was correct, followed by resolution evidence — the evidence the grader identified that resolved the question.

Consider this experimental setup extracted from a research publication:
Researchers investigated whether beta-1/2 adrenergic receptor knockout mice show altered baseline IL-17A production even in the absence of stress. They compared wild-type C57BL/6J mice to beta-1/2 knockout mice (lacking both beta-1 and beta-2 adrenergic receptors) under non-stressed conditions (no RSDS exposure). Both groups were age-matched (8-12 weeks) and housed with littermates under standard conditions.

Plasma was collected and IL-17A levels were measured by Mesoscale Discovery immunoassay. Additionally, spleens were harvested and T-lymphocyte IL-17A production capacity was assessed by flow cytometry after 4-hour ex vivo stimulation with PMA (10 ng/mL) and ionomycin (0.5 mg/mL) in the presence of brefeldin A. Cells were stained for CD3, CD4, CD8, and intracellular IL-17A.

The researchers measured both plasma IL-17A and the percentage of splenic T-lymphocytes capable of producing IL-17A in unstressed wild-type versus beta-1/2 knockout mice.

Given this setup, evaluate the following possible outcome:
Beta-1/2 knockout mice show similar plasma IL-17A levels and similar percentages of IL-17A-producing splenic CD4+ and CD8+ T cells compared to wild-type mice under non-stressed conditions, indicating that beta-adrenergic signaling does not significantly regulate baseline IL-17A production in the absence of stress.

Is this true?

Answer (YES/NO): NO